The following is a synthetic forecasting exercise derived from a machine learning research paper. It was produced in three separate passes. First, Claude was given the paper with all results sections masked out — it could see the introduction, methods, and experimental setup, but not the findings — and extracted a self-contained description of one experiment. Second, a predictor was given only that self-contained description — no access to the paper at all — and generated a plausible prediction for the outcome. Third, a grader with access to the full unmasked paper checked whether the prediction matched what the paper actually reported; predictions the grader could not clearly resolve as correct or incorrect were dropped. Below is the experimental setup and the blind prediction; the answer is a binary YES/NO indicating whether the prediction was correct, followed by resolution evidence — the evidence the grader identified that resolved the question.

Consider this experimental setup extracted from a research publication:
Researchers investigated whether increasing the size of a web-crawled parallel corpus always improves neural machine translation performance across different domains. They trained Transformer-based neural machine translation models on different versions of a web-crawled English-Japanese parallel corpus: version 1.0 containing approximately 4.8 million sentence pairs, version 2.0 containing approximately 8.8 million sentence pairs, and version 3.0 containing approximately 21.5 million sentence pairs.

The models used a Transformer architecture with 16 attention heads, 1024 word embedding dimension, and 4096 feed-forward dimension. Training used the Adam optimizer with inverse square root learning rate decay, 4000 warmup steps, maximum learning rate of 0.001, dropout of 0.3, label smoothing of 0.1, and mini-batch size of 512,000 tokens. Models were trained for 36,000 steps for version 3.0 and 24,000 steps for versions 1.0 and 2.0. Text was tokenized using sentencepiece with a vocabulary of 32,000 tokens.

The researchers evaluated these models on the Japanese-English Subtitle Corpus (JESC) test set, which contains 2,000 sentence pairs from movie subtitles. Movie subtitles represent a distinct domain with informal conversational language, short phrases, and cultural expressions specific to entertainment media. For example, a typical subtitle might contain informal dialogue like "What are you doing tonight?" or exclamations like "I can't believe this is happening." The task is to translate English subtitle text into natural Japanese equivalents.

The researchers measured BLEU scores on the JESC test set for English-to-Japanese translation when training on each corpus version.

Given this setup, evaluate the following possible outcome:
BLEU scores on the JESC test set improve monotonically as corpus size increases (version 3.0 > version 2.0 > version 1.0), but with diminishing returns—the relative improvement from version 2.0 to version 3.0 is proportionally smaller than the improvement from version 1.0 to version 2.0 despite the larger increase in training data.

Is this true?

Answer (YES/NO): NO